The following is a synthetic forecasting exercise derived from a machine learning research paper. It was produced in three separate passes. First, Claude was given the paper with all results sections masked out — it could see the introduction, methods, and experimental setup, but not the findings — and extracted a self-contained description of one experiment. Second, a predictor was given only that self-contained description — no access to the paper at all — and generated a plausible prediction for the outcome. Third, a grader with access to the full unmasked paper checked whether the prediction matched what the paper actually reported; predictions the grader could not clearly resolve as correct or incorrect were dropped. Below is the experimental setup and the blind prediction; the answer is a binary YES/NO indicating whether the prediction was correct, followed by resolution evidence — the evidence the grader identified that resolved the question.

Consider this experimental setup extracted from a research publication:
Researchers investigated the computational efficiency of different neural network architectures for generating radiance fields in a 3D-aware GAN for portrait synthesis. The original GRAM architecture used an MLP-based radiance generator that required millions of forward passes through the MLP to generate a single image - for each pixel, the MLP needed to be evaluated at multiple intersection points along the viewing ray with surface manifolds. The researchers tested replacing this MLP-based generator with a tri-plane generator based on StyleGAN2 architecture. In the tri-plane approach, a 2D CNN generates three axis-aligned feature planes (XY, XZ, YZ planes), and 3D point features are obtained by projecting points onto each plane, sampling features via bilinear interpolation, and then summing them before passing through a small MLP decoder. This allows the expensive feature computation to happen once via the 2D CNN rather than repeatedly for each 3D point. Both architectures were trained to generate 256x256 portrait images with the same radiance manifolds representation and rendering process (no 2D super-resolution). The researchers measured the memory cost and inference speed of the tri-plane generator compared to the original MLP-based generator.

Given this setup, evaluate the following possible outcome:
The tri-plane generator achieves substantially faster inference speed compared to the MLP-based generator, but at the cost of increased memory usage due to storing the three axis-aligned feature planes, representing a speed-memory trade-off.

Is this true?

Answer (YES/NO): NO